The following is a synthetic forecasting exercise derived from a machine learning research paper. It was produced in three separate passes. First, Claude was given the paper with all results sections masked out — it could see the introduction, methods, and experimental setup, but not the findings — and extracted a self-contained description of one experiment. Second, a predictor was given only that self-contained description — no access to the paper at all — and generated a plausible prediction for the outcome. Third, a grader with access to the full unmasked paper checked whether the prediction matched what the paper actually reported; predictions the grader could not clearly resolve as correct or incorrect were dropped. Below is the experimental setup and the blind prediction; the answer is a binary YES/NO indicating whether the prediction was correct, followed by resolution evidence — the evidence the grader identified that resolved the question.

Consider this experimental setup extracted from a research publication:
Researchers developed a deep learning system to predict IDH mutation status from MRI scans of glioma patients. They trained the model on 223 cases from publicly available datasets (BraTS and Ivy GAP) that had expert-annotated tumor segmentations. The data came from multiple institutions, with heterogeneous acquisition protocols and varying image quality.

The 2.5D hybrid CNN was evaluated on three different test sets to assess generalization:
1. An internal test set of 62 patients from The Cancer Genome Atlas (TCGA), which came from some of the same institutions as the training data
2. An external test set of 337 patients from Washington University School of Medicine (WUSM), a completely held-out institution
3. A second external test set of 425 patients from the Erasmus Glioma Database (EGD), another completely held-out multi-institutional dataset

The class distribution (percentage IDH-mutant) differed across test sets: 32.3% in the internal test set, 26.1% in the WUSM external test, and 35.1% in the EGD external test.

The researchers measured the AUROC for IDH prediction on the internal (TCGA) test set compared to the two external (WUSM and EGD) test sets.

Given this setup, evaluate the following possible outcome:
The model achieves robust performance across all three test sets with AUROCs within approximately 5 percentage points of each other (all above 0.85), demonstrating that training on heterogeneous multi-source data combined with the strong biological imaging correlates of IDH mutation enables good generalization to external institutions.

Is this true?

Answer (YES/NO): YES